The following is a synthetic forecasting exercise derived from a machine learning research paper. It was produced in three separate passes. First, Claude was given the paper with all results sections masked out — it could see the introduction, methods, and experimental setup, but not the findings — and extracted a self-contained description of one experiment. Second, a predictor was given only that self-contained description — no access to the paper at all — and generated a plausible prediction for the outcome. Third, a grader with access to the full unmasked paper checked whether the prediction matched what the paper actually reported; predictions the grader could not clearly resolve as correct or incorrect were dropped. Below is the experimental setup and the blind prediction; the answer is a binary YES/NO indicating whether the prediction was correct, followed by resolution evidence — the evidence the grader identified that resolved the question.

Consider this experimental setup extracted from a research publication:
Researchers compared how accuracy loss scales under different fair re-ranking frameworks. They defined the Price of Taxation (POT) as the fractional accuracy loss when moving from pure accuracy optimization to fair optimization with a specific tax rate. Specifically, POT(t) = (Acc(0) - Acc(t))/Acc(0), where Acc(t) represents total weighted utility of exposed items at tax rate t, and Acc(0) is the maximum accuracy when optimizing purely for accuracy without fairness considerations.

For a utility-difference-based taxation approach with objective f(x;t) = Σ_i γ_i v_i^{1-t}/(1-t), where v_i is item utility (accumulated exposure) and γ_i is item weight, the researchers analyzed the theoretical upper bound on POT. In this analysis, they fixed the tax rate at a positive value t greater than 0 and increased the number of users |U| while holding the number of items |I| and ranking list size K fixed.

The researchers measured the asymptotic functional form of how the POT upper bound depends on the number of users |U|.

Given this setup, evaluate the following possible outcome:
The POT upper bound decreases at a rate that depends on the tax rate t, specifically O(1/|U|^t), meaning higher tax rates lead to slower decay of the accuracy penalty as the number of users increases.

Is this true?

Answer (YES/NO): NO